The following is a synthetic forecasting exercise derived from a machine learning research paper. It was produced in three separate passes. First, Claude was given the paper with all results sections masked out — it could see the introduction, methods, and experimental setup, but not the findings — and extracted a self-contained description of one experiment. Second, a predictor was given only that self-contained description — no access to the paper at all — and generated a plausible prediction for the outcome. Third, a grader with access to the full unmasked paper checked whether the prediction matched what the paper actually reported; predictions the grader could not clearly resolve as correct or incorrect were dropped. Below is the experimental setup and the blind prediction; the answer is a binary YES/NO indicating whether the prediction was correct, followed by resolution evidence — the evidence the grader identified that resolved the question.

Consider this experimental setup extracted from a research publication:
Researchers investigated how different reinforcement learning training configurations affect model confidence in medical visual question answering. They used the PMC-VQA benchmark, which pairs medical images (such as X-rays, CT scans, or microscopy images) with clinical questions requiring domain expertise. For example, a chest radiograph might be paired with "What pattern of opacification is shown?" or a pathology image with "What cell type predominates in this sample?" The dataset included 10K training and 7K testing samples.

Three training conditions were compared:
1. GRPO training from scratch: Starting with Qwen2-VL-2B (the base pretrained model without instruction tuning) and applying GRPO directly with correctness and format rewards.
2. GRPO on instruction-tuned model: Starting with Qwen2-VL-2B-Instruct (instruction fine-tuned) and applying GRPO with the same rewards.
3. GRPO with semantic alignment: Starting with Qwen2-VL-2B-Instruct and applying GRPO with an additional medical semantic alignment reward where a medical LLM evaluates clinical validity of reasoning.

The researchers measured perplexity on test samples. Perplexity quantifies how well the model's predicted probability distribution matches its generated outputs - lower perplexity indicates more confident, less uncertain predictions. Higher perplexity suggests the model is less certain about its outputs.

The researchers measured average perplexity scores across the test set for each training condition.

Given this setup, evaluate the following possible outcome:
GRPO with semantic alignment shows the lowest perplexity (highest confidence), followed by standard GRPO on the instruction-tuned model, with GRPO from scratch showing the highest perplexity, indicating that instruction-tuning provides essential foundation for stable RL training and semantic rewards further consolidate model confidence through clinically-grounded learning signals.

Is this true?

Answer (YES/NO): NO